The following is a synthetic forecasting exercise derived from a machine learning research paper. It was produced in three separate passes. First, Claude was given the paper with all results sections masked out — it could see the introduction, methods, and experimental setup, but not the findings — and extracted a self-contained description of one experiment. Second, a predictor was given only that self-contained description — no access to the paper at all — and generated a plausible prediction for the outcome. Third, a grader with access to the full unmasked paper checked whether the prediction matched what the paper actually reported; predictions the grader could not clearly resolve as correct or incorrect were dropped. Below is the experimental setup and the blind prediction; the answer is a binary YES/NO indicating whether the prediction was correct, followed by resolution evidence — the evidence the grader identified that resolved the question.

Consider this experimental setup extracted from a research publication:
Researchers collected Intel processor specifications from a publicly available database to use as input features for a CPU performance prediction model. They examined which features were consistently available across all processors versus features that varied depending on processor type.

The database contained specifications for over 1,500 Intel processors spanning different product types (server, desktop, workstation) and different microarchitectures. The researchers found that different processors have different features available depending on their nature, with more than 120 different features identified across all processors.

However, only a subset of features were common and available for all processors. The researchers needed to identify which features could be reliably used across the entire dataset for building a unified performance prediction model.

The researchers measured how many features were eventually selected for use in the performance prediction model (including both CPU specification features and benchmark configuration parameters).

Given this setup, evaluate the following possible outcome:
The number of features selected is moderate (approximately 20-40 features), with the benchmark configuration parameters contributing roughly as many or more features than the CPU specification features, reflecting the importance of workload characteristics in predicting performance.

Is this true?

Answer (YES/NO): NO